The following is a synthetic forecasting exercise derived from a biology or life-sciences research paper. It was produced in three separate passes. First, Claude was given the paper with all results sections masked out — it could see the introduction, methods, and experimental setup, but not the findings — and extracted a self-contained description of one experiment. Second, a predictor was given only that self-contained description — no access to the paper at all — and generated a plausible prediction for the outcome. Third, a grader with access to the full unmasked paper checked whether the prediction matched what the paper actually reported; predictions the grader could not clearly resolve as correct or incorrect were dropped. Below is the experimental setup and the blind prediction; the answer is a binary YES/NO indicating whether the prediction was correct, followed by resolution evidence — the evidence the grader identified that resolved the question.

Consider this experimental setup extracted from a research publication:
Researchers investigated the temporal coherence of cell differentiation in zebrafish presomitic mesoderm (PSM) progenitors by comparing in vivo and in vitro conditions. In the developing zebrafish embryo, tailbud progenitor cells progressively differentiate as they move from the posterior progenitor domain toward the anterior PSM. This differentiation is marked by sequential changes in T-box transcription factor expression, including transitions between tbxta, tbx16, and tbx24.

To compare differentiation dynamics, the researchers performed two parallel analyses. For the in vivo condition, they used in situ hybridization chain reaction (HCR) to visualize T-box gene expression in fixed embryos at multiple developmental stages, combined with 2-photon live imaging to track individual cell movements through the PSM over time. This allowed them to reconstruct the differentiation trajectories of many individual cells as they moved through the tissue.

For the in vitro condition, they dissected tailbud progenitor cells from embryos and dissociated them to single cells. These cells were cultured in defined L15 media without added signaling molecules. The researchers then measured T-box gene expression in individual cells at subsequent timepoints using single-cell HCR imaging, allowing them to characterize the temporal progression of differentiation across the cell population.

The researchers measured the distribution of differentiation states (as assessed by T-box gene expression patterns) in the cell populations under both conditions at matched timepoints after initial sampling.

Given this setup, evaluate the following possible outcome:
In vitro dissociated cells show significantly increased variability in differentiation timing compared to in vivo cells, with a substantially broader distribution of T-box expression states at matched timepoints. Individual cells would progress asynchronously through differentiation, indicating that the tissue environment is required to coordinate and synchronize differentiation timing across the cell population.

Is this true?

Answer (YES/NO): NO